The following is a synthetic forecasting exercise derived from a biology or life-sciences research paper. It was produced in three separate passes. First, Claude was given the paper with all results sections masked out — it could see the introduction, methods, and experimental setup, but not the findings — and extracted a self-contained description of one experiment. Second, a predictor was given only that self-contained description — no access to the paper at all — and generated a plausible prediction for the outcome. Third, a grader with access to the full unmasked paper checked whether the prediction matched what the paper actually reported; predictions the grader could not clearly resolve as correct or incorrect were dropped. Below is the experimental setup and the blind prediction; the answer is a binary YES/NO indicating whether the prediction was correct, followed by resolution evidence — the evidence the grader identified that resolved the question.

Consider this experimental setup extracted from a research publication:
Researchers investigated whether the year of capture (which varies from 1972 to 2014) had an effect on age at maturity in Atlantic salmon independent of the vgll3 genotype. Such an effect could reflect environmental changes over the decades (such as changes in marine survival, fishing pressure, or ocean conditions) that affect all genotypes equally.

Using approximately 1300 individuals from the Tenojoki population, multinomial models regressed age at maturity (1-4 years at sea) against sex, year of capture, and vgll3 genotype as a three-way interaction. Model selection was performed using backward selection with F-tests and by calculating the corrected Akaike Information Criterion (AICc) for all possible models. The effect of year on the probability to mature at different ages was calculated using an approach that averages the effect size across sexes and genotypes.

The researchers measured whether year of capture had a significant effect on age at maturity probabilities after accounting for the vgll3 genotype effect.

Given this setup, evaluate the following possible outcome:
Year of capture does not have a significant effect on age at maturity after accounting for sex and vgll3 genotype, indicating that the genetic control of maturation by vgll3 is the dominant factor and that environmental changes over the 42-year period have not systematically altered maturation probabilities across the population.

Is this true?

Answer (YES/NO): NO